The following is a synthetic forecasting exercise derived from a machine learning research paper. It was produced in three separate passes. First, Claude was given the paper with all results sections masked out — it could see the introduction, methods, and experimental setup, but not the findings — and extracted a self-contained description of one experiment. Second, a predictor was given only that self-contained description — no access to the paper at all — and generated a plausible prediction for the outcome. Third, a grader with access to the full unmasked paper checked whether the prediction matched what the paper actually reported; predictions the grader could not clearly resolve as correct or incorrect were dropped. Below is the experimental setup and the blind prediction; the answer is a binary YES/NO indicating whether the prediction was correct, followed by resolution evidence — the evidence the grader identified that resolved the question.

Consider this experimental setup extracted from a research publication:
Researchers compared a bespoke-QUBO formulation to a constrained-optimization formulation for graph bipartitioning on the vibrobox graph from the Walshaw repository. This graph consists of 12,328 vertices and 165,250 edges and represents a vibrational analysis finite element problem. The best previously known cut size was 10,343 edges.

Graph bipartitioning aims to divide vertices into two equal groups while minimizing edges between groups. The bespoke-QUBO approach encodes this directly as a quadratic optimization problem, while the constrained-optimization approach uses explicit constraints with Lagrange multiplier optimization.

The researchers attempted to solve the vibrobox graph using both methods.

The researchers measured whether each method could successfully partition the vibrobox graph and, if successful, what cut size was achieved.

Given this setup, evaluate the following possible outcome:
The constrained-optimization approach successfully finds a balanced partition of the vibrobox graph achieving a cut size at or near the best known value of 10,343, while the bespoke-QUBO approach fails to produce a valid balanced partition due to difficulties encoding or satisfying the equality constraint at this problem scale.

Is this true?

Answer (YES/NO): YES